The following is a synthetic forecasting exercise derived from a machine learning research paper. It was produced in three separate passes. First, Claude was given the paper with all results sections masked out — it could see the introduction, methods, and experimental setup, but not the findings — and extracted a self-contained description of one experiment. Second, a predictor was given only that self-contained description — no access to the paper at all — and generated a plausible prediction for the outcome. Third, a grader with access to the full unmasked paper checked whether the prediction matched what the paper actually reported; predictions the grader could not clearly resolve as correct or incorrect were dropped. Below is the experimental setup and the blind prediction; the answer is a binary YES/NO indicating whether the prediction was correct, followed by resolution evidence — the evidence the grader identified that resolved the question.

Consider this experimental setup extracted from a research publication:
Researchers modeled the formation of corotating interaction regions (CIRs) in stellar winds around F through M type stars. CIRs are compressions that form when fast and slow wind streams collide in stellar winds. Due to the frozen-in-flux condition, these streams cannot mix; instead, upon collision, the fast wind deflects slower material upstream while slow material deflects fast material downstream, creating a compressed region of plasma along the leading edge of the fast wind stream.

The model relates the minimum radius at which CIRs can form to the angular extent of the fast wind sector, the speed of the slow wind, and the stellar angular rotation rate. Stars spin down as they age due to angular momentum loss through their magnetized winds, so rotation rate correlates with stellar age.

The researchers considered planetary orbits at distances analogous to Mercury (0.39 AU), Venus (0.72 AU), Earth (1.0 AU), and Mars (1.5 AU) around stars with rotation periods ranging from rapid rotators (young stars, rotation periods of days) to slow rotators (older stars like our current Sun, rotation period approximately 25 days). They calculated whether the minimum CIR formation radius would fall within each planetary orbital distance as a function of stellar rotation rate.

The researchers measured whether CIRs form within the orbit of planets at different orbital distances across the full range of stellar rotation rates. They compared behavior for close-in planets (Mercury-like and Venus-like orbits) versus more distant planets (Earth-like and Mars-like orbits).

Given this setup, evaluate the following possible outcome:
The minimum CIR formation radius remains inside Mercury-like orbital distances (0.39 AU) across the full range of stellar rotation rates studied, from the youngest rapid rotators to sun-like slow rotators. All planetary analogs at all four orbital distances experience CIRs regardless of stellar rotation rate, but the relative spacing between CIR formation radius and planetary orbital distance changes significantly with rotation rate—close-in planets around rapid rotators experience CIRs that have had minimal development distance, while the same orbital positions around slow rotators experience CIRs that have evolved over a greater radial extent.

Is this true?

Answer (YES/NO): NO